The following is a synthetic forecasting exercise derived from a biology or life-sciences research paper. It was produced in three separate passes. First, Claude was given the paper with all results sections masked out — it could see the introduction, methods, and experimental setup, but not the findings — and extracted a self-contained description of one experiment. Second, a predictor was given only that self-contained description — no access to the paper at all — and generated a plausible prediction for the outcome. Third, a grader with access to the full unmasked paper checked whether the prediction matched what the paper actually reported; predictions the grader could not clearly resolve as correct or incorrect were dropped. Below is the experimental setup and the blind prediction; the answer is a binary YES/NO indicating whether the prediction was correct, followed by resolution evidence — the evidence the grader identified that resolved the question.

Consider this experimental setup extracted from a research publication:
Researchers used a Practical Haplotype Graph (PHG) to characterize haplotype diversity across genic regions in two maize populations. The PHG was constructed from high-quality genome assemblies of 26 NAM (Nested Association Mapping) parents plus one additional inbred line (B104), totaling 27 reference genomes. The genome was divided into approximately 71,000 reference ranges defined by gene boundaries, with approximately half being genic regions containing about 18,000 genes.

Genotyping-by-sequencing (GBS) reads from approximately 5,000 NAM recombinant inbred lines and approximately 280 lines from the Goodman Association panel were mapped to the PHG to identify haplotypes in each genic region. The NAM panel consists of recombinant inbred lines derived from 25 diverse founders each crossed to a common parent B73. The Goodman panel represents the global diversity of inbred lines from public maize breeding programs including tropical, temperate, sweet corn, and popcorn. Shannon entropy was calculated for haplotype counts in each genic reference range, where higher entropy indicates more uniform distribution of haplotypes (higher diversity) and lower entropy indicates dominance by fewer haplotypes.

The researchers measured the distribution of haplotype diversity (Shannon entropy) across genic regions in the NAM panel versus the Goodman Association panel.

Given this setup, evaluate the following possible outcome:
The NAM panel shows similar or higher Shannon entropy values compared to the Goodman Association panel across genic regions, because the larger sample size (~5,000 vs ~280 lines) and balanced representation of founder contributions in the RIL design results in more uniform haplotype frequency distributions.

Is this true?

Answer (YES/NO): NO